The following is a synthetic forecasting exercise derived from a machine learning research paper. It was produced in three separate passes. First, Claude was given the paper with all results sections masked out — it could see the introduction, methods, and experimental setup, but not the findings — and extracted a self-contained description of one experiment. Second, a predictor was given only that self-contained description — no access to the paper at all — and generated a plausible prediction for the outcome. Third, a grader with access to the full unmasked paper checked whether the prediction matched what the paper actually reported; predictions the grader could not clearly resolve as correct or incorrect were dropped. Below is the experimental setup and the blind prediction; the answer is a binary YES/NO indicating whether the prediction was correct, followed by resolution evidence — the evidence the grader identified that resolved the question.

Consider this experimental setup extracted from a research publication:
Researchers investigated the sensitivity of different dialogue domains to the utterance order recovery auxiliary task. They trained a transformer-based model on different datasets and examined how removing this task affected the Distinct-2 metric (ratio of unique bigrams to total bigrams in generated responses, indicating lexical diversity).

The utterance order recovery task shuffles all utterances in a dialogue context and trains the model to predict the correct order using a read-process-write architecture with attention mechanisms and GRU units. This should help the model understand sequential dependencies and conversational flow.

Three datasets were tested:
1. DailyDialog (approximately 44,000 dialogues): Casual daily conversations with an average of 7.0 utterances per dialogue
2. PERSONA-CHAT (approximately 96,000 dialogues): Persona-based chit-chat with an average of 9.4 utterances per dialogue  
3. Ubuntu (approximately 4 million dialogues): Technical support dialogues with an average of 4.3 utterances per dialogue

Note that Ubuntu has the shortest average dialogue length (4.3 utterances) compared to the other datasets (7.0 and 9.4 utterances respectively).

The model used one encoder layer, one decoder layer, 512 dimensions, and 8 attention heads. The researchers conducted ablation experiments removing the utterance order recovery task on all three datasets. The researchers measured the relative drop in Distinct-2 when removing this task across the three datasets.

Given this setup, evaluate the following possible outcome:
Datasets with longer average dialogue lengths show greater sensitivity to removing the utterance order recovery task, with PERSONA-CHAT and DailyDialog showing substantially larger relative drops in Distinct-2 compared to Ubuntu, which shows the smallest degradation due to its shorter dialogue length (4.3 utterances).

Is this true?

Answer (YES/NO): NO